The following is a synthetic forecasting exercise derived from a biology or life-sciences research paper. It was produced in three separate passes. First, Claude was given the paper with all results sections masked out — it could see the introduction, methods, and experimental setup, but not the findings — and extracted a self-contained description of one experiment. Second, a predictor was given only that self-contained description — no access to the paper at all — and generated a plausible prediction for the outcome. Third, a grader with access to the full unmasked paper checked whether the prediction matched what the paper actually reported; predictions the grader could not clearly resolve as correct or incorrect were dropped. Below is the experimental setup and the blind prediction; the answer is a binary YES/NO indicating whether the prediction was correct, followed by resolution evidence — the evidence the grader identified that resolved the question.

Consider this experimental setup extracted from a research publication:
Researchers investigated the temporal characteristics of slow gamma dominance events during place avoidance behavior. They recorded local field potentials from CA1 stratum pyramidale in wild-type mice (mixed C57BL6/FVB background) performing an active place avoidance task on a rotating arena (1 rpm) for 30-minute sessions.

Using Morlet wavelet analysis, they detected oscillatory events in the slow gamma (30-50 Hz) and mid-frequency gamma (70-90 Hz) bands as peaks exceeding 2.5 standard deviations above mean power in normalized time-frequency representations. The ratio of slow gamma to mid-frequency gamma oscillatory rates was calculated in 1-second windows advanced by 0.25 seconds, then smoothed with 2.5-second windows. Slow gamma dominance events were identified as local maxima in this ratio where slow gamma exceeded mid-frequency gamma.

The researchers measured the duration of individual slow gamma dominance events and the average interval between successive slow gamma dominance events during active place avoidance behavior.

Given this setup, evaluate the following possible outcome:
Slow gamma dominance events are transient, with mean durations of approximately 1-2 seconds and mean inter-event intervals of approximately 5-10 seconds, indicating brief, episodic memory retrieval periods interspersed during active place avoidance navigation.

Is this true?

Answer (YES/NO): YES